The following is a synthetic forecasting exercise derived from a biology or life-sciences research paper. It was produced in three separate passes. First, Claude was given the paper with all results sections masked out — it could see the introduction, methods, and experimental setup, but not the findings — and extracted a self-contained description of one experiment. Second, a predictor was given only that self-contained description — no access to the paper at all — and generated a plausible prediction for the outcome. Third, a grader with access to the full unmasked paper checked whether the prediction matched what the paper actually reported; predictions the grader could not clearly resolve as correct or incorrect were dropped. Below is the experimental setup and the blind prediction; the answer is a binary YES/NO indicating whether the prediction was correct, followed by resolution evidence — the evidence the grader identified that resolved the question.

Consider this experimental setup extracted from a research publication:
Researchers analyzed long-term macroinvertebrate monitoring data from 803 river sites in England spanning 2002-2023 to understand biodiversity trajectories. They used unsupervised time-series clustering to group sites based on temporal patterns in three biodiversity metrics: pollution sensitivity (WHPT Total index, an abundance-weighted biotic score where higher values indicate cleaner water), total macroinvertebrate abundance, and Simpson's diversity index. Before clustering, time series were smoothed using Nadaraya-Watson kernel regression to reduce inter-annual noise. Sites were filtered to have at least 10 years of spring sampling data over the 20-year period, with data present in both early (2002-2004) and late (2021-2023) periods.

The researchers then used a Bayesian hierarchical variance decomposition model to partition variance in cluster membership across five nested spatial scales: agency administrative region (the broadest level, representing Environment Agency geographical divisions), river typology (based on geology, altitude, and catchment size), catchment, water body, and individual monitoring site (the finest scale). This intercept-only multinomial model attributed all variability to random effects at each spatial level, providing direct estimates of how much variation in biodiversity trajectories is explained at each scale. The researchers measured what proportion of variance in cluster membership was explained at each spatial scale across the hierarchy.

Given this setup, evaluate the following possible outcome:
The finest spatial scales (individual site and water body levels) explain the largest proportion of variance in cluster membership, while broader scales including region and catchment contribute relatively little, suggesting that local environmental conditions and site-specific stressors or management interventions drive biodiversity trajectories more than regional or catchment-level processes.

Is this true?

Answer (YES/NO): NO